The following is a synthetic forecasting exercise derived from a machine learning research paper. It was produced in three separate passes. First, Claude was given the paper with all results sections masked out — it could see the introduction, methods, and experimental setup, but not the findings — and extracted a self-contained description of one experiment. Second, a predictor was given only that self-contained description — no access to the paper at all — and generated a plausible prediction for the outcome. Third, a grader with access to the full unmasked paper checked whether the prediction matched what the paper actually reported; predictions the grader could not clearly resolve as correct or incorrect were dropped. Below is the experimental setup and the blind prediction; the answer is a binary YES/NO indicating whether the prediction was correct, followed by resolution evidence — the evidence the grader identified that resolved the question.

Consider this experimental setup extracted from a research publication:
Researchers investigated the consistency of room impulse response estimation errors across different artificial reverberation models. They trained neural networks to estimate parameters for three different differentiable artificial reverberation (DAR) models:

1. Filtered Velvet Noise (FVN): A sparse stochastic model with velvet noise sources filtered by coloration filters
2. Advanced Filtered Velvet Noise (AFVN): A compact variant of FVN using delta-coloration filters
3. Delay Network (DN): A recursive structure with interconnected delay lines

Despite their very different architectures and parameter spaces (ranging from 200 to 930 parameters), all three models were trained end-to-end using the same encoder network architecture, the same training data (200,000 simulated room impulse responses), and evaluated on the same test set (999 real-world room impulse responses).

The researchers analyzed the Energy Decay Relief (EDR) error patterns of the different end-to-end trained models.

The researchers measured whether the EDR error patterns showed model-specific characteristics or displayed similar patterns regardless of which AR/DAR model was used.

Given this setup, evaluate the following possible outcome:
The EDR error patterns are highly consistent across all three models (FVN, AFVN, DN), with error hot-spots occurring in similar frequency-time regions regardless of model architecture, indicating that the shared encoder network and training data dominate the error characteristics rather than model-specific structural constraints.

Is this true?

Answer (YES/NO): YES